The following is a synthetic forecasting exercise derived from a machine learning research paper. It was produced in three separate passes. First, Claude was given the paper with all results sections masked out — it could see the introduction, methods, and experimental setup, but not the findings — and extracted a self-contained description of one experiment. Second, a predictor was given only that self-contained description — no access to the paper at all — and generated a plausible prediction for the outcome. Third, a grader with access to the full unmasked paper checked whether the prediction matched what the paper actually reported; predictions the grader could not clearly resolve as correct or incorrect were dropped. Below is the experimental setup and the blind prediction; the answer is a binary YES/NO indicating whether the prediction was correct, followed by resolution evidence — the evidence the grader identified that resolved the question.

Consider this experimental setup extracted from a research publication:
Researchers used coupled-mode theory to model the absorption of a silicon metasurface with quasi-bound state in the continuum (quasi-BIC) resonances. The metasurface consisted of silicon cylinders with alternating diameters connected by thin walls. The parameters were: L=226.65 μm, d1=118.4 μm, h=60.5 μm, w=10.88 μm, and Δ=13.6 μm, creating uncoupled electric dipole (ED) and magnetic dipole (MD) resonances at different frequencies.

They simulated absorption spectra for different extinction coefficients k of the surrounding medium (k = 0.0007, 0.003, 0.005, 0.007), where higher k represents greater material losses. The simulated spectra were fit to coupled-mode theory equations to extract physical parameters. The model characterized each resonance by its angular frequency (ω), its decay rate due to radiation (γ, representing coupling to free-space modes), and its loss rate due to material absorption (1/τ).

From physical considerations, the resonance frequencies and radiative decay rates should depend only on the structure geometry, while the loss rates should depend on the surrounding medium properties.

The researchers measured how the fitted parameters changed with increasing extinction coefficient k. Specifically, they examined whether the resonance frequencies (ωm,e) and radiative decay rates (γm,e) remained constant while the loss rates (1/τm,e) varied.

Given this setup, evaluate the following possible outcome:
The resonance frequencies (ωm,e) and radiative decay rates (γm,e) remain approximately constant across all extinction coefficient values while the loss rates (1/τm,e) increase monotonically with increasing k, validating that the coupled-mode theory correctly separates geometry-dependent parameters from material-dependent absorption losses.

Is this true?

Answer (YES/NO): YES